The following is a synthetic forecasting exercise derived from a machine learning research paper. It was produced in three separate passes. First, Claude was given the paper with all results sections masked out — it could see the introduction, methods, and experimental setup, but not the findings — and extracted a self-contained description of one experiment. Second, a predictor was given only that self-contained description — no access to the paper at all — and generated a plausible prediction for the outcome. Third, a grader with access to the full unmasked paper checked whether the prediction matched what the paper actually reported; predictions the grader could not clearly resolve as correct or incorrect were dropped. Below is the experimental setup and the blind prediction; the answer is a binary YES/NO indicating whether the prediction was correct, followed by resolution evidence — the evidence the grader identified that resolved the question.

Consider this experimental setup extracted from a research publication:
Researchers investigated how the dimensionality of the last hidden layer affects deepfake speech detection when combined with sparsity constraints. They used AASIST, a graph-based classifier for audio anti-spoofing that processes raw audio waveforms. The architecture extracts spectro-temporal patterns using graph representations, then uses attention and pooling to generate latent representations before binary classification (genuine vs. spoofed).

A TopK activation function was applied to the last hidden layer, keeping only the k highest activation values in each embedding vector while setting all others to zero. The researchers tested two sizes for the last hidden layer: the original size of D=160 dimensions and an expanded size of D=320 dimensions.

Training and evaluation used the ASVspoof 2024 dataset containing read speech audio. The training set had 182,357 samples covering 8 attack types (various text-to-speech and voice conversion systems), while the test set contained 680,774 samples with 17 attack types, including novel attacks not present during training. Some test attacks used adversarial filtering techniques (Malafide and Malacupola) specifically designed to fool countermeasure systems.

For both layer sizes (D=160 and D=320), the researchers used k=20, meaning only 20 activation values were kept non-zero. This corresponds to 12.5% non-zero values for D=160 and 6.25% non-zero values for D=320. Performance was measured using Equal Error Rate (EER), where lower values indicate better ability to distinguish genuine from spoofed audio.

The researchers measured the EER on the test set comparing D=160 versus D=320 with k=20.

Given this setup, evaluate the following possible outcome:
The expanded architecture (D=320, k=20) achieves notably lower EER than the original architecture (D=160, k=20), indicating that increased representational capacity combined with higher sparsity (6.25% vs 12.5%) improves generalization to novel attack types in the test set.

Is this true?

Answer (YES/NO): YES